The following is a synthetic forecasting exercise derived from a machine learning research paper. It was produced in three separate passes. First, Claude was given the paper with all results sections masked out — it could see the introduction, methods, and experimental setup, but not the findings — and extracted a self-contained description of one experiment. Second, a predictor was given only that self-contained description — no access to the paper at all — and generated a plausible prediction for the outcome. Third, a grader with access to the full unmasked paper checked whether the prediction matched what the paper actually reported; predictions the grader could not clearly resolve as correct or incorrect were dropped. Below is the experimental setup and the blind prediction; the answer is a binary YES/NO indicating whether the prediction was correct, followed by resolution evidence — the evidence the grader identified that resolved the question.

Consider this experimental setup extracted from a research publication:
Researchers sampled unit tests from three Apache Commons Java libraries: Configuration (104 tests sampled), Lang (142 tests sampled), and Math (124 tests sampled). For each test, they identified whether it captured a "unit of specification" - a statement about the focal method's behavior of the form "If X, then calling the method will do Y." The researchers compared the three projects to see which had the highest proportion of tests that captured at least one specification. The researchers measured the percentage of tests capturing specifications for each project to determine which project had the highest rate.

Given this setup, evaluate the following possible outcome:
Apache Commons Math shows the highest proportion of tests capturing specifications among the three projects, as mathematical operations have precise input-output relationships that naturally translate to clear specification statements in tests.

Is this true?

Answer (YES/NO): NO